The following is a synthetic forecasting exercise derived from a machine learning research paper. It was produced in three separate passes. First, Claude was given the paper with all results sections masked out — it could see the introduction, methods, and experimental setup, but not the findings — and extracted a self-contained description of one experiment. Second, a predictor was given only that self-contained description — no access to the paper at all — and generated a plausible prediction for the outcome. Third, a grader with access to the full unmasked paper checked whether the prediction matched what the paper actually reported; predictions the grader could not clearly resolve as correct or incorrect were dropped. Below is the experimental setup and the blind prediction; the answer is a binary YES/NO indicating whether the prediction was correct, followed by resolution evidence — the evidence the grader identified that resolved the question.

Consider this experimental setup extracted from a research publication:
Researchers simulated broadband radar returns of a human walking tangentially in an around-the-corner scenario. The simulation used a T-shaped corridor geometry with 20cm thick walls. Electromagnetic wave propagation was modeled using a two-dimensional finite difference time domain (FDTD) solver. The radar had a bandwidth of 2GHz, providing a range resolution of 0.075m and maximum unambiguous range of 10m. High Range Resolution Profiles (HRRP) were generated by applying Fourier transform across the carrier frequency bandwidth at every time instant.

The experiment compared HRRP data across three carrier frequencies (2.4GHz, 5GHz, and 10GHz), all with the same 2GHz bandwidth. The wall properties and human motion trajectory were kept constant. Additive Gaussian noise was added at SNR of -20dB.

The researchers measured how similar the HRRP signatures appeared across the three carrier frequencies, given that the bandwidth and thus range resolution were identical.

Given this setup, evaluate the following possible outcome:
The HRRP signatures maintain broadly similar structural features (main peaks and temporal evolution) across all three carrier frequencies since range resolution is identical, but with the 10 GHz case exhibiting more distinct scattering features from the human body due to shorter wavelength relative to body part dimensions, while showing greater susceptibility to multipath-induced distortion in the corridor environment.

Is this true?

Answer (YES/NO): NO